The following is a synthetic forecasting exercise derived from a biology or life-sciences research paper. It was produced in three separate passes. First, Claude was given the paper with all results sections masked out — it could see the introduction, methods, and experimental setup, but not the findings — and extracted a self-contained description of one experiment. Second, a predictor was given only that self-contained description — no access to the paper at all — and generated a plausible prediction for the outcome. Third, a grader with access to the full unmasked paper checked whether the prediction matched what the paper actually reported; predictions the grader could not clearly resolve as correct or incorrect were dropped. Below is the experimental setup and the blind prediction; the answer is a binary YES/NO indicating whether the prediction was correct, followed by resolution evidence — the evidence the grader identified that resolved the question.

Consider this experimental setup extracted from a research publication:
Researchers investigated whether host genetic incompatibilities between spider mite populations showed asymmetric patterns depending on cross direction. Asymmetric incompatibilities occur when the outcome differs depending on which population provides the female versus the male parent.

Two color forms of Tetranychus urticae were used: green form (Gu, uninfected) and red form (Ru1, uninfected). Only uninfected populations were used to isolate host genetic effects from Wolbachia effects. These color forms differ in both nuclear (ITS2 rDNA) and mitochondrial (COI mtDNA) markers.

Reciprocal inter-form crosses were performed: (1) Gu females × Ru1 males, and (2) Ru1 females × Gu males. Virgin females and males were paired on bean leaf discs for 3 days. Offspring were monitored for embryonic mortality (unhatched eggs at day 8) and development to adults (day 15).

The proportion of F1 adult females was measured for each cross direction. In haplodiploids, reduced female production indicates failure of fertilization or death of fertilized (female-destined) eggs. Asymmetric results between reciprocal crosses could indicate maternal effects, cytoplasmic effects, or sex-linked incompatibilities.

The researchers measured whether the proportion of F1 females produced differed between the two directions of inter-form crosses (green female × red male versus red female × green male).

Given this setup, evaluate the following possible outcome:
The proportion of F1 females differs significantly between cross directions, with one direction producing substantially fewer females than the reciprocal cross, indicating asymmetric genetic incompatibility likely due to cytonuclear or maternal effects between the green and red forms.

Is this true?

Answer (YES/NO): YES